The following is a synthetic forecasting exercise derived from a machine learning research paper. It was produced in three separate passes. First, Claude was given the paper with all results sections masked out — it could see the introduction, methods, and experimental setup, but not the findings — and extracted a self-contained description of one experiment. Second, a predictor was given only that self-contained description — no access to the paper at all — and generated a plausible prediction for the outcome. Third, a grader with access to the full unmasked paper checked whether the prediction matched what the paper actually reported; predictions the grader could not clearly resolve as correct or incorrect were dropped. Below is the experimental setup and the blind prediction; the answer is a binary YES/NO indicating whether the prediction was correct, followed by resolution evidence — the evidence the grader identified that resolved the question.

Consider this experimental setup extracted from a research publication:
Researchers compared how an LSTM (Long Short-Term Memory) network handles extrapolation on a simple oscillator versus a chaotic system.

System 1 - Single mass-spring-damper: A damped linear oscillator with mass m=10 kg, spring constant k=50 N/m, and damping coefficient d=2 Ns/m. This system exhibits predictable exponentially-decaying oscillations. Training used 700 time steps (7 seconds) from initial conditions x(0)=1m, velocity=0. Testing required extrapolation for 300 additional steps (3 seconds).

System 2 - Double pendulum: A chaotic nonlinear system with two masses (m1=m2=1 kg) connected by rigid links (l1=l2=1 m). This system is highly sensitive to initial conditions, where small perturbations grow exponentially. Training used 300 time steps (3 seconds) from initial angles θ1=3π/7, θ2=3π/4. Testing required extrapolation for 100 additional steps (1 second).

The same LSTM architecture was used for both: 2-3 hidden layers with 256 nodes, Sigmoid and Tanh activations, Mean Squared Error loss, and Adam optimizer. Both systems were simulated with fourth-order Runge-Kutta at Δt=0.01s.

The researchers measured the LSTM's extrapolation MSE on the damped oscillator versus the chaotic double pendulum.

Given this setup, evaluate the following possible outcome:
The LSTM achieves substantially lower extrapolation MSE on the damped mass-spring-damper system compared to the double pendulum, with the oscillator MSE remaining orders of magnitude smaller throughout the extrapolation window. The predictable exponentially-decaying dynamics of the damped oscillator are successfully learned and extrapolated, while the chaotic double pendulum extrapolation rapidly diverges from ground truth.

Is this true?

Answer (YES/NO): NO